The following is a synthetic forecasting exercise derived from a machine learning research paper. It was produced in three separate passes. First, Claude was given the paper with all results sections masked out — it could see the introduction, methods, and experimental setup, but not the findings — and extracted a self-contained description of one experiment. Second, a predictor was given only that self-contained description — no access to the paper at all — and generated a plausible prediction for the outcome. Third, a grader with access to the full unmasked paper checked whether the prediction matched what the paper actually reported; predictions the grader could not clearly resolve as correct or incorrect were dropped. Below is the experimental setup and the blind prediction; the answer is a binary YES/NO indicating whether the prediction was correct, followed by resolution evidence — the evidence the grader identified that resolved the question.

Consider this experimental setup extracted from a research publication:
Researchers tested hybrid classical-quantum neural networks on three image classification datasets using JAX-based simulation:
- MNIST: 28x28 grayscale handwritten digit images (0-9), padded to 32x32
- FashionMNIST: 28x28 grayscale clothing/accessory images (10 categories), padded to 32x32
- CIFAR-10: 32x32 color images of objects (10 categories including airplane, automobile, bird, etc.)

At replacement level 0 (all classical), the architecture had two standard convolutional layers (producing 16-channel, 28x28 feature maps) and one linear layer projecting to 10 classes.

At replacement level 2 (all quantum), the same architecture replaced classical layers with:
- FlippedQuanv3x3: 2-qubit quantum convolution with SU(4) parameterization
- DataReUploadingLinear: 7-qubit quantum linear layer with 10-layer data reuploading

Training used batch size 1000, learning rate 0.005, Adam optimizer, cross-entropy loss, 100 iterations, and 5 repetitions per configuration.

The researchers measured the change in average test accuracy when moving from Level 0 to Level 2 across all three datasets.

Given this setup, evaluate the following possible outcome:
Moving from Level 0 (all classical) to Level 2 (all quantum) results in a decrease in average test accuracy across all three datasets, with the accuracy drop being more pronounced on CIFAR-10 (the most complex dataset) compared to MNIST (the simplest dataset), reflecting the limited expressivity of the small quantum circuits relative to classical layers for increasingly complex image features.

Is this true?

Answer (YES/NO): NO